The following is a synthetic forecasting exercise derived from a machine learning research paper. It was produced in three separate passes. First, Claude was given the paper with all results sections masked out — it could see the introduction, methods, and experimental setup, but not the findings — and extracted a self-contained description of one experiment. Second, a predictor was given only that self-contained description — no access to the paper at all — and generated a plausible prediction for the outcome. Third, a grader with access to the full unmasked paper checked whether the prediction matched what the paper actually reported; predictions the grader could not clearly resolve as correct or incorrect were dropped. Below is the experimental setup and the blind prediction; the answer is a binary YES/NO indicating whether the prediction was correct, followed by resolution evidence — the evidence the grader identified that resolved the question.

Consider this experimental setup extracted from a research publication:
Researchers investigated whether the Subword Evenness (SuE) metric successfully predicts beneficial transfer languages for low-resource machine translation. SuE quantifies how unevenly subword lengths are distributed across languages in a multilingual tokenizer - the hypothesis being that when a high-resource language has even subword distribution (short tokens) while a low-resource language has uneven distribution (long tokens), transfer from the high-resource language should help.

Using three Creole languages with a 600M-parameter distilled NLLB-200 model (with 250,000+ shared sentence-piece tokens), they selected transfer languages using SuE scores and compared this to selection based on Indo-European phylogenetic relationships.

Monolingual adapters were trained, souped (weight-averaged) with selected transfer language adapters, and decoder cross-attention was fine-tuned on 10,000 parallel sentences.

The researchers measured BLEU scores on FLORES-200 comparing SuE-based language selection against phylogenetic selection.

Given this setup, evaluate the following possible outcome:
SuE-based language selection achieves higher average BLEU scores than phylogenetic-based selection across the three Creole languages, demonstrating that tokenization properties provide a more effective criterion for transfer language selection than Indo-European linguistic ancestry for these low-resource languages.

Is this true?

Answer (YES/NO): NO